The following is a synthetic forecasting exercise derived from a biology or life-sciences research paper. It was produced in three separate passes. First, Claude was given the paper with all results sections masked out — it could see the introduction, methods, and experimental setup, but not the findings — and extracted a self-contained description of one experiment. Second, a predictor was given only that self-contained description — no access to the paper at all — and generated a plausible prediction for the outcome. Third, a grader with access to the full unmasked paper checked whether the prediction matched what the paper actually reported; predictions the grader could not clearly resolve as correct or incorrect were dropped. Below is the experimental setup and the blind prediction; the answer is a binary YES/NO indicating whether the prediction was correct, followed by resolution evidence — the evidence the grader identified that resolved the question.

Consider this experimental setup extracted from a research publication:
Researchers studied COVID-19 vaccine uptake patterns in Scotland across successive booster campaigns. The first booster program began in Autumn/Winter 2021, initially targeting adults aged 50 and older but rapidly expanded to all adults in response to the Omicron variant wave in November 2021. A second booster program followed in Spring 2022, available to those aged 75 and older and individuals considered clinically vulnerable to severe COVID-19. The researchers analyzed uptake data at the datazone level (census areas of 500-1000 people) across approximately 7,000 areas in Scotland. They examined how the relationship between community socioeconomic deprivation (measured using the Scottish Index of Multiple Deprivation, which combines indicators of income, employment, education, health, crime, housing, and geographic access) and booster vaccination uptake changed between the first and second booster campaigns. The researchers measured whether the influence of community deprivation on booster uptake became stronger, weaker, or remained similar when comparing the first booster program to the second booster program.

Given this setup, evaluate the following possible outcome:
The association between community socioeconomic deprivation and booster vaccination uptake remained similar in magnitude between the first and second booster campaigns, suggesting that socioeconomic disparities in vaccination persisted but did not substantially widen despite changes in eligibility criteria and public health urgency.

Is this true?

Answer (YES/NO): NO